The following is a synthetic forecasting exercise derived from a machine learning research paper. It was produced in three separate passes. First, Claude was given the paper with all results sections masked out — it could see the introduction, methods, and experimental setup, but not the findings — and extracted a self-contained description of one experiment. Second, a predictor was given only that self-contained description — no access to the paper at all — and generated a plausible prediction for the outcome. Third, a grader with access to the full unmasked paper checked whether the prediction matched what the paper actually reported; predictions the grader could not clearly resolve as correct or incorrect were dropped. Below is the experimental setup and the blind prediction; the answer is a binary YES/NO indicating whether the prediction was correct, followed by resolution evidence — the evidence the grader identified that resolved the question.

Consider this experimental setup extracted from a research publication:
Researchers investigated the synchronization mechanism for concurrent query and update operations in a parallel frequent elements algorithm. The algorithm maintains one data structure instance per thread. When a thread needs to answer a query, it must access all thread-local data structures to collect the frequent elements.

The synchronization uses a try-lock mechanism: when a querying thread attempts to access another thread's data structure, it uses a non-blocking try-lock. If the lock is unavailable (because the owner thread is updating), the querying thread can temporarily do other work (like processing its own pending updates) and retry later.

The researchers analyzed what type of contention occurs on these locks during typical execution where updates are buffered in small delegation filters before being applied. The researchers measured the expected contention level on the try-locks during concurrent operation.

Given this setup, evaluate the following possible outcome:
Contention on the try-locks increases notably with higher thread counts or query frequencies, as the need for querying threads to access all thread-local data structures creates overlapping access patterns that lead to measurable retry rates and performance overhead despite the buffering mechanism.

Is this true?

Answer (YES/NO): NO